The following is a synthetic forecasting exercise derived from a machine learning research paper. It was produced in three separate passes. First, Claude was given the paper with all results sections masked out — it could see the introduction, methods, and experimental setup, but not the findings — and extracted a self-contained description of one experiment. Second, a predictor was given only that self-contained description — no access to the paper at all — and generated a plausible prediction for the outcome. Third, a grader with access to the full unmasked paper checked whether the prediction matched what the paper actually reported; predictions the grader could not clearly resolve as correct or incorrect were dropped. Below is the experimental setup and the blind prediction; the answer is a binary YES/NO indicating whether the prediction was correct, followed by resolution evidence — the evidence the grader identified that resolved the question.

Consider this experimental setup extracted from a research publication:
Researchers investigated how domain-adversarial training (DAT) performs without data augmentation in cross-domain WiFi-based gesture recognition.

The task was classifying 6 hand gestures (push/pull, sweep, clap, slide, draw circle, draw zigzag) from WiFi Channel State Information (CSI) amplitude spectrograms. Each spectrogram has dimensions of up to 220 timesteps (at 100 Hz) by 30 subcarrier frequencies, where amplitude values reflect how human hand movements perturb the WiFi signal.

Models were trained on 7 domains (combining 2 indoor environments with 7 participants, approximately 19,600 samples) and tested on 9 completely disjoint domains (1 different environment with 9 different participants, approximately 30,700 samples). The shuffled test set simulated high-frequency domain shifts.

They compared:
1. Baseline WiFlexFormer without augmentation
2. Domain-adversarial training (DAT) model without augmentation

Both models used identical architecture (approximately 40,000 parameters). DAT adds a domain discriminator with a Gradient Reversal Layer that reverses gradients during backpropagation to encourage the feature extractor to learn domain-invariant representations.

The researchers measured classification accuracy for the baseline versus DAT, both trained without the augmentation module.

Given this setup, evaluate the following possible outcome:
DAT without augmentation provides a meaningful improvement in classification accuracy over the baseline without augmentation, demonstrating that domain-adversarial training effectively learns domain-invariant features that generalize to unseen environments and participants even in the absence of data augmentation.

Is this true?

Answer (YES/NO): NO